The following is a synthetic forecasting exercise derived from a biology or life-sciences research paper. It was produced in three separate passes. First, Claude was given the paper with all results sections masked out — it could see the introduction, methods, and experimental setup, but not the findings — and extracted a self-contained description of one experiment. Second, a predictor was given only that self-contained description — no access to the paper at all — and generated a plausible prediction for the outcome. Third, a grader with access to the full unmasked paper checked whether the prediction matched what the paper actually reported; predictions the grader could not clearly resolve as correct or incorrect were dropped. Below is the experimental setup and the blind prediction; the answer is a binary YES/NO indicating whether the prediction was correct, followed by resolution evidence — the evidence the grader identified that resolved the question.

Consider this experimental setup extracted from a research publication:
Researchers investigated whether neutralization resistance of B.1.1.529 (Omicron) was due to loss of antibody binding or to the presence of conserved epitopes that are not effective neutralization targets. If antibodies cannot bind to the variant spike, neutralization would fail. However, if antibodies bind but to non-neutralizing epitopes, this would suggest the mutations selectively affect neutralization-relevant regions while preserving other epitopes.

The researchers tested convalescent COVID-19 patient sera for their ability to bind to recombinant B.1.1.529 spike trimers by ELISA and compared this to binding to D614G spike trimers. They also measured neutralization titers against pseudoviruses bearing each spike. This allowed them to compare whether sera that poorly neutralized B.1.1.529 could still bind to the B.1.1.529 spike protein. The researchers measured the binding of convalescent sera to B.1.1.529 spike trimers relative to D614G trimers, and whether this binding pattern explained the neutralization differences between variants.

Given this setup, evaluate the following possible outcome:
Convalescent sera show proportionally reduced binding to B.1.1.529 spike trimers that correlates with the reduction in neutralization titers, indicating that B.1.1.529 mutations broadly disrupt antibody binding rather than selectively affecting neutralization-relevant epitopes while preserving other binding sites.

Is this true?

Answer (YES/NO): NO